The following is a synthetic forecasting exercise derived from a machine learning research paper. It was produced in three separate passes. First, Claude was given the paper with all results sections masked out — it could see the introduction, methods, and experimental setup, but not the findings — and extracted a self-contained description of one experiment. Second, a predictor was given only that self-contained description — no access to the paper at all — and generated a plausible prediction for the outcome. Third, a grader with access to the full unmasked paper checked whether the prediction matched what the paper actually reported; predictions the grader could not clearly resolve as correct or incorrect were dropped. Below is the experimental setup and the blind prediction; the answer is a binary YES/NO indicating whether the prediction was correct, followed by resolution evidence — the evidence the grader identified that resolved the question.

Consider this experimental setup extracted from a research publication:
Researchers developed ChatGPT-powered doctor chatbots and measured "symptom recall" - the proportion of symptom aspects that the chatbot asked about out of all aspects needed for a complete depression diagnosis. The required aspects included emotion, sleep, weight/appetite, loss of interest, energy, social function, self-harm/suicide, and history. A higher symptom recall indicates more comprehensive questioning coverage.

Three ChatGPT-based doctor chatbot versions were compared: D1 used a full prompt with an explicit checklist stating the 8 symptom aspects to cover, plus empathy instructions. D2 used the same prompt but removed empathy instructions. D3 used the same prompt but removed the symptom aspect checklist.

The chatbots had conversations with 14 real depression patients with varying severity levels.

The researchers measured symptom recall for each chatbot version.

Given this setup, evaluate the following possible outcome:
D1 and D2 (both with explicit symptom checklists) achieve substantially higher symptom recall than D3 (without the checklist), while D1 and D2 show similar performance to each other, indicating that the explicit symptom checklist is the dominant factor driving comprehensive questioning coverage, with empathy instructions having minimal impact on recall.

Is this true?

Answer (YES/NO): NO